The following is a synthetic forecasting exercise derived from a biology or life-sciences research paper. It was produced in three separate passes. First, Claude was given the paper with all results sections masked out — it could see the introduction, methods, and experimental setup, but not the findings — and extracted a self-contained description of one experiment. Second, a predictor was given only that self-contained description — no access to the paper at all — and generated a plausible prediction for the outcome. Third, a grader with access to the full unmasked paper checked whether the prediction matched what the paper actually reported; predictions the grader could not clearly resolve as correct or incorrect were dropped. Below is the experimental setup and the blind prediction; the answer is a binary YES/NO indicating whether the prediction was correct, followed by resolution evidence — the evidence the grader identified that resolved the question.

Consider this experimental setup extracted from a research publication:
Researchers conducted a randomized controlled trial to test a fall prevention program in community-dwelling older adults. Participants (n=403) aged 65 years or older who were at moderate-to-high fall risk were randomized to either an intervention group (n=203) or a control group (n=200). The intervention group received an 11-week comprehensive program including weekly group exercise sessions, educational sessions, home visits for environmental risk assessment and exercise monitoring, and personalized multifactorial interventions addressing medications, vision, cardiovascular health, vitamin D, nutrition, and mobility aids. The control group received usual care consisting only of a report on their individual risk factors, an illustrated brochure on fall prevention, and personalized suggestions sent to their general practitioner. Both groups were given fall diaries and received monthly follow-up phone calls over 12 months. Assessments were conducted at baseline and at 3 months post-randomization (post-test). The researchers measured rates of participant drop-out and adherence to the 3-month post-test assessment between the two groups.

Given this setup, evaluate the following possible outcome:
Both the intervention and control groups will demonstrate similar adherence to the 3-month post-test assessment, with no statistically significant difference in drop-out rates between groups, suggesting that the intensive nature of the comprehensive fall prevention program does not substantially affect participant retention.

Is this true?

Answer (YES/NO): NO